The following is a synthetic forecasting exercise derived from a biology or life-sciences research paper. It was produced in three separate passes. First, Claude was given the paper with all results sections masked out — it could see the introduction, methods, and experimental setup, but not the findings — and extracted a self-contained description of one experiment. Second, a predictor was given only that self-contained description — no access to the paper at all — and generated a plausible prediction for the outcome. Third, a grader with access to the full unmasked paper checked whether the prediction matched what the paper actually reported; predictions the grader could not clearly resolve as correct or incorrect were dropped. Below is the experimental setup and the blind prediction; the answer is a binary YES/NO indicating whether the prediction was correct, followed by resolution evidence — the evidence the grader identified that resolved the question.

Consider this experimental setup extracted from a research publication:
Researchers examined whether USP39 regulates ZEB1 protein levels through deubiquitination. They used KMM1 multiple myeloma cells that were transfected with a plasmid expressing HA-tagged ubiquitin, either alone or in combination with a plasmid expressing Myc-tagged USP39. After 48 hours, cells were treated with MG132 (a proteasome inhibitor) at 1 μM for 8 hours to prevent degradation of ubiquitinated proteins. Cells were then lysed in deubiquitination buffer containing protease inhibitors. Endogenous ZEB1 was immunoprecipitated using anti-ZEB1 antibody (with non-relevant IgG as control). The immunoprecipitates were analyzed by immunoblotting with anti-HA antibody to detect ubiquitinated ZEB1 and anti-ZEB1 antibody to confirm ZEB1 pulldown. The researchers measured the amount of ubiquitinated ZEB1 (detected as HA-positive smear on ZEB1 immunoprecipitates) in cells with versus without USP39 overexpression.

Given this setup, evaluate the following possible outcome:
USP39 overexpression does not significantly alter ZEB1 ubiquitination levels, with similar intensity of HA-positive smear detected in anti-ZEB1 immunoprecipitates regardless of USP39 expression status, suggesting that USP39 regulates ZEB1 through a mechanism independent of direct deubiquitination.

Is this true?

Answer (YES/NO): NO